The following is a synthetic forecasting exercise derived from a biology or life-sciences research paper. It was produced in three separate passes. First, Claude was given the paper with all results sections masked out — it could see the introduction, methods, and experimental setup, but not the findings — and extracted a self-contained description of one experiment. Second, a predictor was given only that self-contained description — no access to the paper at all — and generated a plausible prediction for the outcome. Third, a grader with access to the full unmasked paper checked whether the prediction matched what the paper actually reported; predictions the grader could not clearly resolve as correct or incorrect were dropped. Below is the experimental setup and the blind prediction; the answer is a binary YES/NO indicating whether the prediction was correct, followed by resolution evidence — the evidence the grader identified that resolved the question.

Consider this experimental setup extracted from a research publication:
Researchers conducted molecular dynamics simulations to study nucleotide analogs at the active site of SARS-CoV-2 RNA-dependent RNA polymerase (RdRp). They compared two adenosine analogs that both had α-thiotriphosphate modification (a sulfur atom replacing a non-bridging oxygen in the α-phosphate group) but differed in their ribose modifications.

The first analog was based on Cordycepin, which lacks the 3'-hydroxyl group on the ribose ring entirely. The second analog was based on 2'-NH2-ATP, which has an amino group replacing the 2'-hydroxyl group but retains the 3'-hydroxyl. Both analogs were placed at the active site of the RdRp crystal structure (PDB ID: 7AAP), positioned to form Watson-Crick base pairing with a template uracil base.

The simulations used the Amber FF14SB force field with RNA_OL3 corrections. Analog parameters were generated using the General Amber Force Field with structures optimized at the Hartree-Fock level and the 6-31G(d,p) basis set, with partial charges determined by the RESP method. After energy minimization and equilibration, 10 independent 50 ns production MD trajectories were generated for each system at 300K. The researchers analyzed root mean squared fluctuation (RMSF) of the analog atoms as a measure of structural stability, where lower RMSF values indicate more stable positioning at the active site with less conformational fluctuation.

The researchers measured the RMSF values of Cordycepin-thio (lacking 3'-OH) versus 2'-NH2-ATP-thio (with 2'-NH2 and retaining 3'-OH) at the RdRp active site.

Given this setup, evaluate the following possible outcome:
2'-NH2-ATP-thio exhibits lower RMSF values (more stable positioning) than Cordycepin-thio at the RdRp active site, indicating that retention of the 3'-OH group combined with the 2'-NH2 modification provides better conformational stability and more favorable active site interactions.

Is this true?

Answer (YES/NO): YES